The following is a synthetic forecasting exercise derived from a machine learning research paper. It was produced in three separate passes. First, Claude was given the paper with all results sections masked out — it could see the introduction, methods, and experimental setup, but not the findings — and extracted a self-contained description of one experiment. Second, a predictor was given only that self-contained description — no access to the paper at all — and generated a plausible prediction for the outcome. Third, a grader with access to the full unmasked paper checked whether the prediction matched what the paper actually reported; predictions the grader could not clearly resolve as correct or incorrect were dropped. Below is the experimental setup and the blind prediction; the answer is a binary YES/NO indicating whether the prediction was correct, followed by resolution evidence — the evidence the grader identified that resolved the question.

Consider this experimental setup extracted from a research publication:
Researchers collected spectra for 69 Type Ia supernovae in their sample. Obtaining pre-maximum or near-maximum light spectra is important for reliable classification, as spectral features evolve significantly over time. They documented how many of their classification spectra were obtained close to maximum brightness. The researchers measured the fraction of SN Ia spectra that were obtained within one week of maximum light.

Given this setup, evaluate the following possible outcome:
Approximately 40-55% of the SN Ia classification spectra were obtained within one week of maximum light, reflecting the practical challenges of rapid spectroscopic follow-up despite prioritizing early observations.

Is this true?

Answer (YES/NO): NO